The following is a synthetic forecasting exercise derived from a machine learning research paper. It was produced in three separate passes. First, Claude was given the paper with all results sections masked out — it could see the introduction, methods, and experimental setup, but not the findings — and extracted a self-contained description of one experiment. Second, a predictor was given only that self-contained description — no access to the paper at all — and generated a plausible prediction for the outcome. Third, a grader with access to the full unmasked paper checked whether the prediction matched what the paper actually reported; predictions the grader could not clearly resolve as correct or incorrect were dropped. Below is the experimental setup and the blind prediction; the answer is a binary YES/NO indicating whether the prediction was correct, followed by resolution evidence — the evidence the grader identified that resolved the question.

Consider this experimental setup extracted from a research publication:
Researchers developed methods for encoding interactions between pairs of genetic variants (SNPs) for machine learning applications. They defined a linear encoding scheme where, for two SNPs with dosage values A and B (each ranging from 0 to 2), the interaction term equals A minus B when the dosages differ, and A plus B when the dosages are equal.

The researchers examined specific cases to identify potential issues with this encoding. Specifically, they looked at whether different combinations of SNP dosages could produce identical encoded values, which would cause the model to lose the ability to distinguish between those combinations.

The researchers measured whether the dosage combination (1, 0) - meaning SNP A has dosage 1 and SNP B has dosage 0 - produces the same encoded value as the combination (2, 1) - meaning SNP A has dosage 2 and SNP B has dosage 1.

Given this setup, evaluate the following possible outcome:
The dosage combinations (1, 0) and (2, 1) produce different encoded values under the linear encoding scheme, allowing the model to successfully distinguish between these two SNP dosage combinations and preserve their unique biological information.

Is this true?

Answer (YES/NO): NO